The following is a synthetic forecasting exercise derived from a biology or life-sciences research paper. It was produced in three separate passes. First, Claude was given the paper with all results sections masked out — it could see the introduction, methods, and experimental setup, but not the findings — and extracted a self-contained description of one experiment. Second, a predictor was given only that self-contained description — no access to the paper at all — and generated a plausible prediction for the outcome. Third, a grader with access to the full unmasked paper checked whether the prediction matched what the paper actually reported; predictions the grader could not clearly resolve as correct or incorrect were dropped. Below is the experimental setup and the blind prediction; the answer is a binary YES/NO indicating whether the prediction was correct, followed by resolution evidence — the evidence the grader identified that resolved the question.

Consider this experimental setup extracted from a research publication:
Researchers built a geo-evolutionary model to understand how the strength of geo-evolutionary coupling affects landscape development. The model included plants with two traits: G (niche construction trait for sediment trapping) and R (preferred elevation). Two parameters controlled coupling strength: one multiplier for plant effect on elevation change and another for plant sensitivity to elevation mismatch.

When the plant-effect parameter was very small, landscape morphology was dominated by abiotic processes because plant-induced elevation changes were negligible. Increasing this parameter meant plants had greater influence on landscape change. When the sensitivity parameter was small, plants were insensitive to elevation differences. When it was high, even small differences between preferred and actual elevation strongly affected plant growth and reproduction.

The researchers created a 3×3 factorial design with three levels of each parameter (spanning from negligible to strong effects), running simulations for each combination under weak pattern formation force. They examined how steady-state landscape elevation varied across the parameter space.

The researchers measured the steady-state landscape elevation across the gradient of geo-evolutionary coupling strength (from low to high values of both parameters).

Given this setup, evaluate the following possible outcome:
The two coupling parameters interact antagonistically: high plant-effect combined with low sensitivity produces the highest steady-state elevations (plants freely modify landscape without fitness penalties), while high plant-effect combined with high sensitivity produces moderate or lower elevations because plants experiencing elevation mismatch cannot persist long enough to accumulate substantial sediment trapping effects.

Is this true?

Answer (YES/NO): NO